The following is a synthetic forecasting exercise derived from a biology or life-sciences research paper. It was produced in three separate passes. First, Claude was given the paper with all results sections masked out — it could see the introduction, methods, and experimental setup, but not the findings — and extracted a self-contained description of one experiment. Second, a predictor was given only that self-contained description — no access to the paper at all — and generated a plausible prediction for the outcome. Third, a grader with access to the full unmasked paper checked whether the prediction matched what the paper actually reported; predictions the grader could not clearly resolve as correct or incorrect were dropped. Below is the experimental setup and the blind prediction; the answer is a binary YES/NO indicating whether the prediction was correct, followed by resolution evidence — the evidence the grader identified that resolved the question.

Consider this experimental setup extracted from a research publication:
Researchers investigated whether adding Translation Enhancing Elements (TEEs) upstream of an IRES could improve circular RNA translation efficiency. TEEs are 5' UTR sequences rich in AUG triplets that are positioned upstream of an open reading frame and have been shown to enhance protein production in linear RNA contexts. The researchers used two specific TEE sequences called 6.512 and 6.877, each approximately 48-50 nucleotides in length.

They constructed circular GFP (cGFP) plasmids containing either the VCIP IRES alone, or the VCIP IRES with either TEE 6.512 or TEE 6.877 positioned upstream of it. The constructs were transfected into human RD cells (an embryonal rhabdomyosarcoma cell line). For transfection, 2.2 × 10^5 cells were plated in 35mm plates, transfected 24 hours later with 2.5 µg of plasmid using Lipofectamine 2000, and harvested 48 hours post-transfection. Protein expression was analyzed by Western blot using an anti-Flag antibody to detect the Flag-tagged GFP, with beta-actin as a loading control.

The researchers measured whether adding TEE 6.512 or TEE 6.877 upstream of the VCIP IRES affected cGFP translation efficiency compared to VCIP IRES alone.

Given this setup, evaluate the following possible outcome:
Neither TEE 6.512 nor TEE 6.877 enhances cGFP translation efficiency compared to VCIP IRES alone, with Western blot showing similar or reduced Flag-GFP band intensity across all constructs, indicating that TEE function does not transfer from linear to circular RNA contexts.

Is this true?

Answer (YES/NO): YES